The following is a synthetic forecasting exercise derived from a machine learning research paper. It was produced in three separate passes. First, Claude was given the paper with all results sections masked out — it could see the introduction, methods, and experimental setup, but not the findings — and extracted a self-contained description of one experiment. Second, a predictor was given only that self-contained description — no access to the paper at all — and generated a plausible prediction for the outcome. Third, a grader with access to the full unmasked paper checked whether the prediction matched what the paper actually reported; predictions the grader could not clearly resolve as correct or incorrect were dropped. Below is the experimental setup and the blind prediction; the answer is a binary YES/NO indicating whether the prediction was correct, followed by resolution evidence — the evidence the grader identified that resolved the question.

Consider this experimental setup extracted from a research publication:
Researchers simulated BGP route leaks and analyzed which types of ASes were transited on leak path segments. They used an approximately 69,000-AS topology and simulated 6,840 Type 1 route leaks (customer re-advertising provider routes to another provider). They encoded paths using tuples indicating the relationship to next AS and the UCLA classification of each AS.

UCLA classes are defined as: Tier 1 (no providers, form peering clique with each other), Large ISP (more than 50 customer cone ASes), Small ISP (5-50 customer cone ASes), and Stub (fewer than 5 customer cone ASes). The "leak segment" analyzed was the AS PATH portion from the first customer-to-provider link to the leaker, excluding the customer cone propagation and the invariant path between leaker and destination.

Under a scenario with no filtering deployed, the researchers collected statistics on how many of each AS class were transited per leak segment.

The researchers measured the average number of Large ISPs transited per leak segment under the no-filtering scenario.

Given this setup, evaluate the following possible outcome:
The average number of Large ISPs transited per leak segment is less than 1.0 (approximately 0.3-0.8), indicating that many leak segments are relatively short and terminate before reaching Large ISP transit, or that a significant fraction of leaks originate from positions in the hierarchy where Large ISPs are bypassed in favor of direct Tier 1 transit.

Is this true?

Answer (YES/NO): NO